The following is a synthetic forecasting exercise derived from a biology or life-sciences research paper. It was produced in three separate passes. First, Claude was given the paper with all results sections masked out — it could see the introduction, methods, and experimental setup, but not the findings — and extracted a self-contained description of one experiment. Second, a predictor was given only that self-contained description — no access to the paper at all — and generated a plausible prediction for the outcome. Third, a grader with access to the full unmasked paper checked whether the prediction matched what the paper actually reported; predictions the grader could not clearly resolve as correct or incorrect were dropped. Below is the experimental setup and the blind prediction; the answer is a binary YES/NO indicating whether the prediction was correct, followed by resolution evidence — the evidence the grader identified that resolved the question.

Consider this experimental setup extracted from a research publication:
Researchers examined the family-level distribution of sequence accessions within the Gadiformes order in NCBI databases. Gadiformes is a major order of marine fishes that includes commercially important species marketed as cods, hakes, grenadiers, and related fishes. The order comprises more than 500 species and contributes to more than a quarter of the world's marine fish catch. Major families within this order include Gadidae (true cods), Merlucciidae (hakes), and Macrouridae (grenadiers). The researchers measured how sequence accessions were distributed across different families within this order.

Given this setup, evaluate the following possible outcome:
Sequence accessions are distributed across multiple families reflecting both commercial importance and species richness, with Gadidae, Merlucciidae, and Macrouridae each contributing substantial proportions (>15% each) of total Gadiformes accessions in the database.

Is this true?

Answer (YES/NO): NO